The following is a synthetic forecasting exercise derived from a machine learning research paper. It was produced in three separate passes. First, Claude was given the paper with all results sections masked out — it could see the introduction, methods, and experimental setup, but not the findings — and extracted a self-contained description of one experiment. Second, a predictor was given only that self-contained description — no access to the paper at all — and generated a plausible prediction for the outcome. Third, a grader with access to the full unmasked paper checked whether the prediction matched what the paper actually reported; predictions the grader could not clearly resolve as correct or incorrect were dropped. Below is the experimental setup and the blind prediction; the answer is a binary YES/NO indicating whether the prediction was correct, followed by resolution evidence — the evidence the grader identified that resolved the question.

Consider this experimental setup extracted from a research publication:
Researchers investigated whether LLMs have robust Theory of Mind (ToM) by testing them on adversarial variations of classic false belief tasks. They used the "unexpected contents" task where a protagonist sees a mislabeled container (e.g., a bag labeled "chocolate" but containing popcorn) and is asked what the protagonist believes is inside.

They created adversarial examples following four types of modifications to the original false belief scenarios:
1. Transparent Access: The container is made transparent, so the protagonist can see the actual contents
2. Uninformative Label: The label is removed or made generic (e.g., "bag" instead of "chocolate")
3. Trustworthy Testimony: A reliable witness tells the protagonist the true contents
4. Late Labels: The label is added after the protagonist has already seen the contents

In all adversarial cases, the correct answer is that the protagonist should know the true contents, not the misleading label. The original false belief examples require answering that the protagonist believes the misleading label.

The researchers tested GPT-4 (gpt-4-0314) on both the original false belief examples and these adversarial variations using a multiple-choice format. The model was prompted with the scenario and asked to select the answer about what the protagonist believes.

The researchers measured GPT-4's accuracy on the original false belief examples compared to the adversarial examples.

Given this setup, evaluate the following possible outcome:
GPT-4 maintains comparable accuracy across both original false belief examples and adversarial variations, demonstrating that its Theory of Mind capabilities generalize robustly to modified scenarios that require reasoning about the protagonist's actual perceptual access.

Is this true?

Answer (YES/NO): NO